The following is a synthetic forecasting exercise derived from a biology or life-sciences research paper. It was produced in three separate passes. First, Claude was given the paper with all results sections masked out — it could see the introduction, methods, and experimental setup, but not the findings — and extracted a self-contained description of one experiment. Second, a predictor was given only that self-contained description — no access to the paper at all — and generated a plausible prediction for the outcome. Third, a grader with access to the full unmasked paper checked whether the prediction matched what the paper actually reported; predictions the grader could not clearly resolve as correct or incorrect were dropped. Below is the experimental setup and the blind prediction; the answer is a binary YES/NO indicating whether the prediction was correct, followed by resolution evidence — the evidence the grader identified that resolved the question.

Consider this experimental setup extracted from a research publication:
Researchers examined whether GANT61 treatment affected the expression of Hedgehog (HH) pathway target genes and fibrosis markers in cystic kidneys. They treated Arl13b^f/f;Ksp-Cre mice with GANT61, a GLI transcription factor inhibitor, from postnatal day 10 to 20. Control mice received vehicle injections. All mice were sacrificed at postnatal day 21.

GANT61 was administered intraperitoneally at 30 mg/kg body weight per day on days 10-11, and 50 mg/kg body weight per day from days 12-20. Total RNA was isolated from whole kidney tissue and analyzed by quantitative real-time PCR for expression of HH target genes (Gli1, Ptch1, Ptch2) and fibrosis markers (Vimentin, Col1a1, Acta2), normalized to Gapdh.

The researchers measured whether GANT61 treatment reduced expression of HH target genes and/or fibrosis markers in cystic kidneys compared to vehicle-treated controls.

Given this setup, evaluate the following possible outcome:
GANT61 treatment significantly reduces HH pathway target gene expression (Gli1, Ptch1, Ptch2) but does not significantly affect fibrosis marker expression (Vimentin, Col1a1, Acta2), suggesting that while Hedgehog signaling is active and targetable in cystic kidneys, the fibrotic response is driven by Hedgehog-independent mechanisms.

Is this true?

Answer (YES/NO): NO